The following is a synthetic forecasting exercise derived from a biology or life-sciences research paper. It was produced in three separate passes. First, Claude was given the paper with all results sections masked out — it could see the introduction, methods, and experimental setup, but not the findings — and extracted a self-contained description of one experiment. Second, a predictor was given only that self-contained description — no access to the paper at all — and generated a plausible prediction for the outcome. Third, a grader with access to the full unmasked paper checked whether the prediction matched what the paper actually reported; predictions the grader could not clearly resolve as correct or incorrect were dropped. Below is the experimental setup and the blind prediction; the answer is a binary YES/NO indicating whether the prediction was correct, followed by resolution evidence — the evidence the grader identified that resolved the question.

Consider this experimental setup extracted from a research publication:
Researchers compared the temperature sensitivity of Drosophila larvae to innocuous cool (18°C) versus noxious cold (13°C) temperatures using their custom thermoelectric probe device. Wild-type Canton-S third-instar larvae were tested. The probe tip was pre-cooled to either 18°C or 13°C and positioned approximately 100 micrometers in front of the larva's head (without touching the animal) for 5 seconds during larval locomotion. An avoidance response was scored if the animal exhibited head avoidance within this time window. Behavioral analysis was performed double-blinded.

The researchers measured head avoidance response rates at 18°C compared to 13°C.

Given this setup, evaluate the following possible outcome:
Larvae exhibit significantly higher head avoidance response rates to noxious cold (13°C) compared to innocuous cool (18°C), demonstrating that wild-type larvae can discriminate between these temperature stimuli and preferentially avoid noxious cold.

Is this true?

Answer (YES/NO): YES